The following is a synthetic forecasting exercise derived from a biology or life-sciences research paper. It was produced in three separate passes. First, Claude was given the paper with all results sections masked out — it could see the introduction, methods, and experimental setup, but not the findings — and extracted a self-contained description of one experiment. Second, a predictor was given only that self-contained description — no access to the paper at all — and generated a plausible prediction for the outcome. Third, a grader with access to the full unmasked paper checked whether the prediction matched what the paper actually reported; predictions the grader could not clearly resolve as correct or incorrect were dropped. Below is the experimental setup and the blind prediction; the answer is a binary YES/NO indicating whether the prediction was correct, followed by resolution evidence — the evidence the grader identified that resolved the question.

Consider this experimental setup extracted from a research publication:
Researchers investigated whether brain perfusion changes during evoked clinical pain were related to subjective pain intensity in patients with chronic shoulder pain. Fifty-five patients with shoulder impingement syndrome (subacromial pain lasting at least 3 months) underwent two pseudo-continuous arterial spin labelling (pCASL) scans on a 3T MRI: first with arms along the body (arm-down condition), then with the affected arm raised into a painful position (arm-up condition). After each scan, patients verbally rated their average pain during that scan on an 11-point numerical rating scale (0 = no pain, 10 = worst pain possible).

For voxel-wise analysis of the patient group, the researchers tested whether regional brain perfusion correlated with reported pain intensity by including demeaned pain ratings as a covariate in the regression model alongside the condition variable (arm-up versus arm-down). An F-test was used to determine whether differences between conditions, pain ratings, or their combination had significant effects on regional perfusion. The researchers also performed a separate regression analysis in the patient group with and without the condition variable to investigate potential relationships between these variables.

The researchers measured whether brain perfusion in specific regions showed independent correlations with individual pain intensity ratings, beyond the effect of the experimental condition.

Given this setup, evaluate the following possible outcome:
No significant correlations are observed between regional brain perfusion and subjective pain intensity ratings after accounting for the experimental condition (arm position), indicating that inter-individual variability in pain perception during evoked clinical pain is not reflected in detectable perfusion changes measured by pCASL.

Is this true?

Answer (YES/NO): NO